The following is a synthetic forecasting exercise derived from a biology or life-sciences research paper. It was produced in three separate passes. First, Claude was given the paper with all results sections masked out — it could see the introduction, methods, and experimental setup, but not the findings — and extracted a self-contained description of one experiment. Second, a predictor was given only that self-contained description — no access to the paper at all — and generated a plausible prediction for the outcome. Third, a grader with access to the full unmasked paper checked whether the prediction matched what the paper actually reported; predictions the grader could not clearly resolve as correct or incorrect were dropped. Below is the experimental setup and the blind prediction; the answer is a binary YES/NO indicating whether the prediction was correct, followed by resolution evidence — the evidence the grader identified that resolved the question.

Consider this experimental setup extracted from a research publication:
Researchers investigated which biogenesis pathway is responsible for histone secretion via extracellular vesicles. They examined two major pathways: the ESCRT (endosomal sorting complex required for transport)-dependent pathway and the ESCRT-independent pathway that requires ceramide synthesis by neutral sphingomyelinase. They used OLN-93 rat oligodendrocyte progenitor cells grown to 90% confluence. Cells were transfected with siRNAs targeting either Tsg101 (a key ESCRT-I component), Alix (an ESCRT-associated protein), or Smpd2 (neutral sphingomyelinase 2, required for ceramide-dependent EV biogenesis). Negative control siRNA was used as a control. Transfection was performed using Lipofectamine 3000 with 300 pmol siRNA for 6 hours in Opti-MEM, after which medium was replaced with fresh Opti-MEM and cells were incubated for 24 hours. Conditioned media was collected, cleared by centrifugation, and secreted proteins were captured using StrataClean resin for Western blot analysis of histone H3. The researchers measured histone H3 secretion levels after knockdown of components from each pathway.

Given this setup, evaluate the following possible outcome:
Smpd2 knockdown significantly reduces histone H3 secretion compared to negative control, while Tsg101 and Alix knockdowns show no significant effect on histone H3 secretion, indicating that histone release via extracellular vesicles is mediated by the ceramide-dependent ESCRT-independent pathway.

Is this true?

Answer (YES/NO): NO